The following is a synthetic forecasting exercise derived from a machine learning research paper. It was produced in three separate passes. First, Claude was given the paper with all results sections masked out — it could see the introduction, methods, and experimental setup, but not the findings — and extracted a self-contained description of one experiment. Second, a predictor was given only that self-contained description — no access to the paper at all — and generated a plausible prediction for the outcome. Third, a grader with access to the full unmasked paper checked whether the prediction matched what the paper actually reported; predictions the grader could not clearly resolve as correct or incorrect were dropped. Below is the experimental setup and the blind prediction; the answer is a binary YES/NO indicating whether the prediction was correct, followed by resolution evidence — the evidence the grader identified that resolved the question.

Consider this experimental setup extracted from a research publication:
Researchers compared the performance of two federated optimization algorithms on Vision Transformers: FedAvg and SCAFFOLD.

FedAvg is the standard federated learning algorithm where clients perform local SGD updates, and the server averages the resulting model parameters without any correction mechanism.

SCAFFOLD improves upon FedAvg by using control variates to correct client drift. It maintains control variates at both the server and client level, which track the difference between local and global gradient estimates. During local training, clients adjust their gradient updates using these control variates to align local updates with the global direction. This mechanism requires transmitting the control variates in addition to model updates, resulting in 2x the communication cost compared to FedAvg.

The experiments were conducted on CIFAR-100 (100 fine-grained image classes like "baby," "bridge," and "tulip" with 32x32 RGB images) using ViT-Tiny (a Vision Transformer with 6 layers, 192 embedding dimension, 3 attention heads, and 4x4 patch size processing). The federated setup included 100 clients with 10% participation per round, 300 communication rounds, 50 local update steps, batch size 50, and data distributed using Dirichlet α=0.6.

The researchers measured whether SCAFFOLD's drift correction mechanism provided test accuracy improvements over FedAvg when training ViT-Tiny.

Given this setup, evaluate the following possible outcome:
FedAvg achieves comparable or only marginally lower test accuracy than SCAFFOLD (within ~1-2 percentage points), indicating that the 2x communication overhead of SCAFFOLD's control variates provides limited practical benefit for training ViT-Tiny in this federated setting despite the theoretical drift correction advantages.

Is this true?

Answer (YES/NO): YES